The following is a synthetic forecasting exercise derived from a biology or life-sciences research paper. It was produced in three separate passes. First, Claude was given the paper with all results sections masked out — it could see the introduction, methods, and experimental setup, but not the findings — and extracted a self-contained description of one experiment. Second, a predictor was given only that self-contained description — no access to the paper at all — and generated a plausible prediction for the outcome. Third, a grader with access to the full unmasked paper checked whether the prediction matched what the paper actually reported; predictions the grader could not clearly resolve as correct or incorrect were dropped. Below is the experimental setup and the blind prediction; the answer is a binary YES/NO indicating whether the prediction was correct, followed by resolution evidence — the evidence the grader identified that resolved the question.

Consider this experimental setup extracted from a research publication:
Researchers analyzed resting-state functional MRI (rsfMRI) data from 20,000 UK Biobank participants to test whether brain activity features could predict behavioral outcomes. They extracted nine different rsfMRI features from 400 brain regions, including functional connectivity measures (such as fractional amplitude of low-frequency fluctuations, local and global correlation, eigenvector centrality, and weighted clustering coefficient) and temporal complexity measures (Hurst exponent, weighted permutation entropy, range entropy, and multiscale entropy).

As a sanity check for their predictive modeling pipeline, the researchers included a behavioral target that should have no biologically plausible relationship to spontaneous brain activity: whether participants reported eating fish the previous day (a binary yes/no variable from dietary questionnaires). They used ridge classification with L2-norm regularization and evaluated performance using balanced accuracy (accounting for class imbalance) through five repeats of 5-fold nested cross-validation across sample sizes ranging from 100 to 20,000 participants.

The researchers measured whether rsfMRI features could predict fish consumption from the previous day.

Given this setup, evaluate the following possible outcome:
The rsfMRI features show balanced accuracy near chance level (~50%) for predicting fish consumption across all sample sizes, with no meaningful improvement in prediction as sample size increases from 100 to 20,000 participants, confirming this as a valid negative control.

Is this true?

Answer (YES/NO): YES